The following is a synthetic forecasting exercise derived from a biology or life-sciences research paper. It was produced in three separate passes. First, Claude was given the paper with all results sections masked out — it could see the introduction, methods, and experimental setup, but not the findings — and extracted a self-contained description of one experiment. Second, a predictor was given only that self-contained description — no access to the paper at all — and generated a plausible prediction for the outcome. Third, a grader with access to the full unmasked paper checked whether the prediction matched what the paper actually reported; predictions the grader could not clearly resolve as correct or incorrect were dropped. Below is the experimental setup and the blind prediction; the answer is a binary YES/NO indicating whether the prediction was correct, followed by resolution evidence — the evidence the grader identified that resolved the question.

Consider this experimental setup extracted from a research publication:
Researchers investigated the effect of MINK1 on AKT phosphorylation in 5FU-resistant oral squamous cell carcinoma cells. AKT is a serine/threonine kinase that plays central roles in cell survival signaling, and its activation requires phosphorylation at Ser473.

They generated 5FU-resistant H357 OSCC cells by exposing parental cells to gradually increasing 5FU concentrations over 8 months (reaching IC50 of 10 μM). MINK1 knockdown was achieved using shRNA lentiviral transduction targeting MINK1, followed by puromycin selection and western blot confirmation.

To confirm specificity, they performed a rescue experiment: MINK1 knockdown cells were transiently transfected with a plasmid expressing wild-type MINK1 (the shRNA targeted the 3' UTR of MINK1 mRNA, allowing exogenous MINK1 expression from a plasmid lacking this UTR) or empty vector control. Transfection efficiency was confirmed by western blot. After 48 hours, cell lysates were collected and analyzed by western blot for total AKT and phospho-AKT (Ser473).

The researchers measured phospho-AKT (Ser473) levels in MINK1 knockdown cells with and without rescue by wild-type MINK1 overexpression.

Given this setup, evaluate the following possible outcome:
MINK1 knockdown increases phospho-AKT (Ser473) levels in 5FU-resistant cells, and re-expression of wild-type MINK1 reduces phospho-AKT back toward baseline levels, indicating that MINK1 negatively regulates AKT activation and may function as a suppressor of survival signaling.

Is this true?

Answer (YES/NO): NO